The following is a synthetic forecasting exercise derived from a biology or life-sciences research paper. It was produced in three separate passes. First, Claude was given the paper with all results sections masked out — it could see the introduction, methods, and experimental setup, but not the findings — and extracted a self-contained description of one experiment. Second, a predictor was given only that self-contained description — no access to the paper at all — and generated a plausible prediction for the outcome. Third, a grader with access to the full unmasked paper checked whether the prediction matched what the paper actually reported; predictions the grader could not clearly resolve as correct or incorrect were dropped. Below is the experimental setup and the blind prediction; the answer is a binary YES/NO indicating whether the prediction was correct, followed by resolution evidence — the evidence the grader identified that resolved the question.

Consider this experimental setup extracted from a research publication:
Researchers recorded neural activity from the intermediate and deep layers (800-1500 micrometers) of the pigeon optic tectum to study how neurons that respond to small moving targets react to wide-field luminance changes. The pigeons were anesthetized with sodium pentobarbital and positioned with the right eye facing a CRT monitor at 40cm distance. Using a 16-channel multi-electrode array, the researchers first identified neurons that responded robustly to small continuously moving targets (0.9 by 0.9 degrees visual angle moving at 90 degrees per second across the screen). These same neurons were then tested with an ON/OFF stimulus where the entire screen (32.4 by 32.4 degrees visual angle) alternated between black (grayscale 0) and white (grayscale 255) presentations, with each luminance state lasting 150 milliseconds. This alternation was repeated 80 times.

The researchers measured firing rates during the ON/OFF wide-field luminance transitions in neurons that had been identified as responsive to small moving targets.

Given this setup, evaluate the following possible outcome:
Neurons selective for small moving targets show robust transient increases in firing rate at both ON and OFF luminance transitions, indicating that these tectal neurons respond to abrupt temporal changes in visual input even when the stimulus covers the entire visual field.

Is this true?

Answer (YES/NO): NO